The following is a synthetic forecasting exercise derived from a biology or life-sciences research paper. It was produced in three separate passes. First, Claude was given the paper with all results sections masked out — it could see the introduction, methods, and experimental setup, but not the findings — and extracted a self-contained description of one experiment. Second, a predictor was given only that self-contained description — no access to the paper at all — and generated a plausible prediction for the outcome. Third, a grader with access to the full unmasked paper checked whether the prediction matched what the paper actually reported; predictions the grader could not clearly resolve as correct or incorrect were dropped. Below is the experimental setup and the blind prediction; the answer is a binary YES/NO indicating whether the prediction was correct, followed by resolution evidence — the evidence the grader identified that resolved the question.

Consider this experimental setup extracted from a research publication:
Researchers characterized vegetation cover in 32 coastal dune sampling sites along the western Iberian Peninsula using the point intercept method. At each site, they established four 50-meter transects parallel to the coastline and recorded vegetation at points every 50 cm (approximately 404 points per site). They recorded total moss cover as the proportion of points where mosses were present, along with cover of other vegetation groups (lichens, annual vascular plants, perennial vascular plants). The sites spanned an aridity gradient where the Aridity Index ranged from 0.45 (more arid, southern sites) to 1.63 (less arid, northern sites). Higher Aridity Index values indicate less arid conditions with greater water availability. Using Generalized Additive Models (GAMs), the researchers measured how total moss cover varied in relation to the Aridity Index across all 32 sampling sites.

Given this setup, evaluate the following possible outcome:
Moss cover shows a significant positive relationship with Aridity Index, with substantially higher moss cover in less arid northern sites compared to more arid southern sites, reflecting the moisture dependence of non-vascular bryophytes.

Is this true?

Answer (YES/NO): YES